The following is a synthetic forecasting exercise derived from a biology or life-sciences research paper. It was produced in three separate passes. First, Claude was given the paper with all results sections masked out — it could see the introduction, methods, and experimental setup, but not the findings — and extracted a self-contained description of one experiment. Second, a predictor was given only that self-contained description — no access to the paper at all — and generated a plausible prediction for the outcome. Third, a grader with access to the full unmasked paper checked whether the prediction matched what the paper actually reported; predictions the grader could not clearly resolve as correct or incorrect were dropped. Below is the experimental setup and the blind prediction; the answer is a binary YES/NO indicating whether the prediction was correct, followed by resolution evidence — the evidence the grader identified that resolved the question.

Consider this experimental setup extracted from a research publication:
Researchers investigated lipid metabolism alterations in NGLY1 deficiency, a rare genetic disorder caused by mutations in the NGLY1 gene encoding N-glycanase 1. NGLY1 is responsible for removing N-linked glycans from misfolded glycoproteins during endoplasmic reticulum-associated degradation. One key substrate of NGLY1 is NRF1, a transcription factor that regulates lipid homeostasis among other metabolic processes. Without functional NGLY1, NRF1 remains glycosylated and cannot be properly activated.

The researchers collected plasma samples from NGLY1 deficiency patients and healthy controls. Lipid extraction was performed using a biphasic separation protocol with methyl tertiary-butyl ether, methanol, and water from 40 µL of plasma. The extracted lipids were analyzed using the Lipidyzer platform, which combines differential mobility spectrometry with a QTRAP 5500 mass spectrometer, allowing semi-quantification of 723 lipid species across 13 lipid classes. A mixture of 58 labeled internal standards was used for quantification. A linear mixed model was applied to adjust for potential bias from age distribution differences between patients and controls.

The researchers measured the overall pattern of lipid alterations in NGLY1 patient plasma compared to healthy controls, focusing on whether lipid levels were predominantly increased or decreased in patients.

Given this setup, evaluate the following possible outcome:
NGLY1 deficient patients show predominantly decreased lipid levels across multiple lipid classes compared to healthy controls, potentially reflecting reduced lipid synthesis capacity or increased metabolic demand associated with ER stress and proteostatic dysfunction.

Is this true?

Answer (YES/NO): YES